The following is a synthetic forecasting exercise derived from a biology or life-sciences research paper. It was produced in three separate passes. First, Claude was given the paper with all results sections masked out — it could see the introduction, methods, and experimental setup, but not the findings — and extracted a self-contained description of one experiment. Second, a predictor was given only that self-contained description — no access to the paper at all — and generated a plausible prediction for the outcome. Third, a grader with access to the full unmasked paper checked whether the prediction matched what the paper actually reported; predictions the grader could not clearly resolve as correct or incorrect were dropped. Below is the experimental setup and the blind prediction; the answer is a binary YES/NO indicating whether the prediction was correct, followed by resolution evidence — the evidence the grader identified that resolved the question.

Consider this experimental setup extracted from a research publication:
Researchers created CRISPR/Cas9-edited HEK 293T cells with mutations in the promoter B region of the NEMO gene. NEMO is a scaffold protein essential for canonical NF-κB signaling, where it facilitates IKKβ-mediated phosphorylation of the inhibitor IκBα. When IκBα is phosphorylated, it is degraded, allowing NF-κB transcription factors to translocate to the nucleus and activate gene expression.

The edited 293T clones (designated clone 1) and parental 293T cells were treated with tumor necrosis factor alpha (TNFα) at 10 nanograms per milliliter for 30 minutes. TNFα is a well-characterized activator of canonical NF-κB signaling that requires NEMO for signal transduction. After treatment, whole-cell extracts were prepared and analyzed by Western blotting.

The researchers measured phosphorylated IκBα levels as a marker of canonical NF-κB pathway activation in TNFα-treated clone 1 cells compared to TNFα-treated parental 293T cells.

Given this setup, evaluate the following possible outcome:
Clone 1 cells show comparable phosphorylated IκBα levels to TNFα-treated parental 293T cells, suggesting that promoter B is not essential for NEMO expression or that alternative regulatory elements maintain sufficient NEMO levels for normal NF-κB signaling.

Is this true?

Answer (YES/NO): NO